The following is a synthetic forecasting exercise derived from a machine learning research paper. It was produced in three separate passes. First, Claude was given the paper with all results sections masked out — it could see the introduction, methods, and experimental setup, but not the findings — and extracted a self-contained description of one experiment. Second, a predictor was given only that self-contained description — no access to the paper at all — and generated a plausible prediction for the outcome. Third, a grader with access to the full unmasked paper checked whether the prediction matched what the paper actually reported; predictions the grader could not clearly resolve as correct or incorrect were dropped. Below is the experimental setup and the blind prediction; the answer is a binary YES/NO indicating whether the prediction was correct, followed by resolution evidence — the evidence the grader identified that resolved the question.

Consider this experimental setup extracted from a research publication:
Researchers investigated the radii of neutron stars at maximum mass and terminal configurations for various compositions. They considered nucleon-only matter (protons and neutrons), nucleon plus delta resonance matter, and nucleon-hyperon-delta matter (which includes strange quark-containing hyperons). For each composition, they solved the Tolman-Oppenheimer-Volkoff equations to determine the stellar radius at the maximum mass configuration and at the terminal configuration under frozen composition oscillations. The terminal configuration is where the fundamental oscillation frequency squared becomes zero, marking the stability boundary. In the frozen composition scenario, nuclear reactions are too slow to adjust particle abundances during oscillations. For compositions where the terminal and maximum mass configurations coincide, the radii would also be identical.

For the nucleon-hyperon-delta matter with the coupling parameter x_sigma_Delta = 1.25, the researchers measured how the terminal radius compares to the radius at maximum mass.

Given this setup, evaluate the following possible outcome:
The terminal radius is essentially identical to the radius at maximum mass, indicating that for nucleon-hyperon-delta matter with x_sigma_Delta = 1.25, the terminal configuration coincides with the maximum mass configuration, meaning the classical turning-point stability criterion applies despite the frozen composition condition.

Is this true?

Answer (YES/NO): NO